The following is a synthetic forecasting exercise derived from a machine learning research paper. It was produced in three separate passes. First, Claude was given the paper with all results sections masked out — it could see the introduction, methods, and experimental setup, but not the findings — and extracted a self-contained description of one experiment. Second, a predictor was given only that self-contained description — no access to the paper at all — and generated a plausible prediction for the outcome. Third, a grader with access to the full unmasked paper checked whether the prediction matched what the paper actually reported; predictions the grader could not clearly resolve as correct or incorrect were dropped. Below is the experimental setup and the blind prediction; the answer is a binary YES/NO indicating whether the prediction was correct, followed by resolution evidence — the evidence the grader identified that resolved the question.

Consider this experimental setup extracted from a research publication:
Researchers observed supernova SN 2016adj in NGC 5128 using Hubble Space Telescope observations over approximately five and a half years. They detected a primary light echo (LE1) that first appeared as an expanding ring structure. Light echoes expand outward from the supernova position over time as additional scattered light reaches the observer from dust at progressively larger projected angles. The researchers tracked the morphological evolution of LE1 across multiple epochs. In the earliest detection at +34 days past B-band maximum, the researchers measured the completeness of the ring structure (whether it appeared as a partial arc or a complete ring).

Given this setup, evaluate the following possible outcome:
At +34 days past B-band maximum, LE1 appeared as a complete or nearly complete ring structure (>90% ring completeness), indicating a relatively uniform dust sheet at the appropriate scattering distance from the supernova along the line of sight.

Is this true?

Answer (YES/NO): NO